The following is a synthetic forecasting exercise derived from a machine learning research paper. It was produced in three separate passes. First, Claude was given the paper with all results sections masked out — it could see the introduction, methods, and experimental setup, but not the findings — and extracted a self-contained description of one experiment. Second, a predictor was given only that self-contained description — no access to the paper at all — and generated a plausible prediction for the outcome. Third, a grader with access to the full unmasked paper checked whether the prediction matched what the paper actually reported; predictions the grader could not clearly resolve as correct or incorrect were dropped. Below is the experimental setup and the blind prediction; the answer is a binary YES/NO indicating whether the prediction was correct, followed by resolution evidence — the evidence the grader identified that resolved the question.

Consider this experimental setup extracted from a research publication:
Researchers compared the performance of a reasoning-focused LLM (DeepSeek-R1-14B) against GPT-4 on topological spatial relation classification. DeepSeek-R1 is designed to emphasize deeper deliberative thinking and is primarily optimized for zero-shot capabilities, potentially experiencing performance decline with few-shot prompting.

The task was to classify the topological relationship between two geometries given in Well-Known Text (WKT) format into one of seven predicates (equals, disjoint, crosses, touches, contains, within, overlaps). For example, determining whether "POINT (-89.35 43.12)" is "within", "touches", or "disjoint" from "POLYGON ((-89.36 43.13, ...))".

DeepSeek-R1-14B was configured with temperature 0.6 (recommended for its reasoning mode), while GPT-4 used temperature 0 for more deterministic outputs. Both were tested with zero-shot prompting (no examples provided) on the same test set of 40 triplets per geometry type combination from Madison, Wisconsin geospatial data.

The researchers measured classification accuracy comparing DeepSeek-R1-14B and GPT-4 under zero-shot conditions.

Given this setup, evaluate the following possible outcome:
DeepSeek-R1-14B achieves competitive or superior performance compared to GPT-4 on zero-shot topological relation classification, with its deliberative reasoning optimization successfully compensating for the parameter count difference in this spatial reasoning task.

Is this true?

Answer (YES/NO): NO